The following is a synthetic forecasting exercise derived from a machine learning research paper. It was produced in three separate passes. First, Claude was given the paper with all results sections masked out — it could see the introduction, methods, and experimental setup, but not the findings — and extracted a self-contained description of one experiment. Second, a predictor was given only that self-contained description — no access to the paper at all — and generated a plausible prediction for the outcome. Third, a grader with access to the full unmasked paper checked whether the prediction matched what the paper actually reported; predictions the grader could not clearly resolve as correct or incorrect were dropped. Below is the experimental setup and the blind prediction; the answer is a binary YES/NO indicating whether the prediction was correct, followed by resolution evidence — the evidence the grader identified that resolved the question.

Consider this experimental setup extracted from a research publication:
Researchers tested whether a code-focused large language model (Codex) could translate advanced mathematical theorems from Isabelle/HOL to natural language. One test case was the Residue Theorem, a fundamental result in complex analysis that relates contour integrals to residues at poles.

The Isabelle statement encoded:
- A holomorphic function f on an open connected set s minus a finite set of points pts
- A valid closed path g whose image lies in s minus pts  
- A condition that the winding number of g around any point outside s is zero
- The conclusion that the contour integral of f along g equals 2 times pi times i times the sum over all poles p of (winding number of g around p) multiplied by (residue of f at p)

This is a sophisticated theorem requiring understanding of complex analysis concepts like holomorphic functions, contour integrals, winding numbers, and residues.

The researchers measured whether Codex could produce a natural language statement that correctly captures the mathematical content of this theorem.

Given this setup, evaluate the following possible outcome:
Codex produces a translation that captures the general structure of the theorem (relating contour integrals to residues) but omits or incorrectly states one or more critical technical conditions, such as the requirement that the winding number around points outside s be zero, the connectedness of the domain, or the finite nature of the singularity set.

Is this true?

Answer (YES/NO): YES